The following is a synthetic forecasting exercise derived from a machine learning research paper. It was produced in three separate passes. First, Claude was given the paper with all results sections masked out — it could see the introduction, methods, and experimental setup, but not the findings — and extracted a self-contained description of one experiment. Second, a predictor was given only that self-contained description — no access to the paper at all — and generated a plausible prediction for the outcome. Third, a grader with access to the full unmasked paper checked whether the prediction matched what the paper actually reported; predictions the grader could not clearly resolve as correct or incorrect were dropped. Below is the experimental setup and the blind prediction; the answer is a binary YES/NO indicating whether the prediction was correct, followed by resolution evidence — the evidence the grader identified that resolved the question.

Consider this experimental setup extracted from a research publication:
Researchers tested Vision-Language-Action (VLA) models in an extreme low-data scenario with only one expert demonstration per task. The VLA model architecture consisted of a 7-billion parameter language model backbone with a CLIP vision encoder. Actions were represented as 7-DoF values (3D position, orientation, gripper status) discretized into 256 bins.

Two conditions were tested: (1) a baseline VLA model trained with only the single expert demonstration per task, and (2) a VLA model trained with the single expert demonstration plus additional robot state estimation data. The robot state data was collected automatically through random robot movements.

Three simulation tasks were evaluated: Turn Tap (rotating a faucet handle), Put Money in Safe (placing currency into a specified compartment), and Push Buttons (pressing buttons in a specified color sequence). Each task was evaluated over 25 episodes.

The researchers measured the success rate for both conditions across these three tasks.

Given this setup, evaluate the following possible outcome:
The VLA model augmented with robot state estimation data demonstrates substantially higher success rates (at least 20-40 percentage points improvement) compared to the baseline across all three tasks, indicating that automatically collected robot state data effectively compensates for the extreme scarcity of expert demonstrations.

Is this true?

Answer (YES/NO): NO